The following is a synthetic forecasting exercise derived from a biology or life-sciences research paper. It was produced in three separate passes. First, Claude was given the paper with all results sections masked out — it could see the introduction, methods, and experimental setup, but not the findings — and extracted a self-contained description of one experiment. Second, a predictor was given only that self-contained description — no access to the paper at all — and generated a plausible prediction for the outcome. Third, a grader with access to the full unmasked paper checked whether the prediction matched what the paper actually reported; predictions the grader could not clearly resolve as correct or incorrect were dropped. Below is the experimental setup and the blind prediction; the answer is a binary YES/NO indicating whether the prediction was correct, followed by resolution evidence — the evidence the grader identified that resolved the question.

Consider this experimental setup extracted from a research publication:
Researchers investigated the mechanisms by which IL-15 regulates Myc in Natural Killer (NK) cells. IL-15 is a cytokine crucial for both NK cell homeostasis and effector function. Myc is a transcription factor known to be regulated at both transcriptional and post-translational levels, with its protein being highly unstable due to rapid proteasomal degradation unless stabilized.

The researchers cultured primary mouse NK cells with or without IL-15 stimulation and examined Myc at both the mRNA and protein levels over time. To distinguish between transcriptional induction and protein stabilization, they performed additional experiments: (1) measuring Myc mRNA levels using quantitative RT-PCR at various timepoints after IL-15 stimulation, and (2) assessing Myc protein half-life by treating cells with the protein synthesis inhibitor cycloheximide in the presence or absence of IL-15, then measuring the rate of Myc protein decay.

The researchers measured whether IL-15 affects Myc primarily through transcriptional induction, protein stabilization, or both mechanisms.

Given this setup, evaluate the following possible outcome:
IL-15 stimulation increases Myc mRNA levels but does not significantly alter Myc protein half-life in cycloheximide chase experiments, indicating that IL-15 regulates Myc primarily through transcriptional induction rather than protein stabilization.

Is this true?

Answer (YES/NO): NO